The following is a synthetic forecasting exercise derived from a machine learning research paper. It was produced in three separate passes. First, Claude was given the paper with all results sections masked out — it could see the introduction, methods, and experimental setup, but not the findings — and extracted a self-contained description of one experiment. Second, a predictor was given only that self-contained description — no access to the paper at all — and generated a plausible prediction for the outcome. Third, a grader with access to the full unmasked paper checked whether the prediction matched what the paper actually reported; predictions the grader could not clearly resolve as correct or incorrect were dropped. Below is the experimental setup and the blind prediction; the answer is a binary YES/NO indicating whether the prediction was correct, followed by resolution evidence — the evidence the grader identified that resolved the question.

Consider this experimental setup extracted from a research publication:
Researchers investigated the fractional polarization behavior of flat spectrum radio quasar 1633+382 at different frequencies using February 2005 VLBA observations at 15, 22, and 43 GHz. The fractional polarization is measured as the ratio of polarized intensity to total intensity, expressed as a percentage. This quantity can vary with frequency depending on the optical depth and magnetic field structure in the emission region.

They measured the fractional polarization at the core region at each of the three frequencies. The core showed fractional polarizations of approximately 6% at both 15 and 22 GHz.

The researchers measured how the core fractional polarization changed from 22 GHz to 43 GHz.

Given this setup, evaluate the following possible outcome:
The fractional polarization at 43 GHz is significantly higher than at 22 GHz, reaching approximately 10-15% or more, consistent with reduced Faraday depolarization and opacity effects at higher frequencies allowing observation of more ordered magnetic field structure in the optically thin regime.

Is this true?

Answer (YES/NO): NO